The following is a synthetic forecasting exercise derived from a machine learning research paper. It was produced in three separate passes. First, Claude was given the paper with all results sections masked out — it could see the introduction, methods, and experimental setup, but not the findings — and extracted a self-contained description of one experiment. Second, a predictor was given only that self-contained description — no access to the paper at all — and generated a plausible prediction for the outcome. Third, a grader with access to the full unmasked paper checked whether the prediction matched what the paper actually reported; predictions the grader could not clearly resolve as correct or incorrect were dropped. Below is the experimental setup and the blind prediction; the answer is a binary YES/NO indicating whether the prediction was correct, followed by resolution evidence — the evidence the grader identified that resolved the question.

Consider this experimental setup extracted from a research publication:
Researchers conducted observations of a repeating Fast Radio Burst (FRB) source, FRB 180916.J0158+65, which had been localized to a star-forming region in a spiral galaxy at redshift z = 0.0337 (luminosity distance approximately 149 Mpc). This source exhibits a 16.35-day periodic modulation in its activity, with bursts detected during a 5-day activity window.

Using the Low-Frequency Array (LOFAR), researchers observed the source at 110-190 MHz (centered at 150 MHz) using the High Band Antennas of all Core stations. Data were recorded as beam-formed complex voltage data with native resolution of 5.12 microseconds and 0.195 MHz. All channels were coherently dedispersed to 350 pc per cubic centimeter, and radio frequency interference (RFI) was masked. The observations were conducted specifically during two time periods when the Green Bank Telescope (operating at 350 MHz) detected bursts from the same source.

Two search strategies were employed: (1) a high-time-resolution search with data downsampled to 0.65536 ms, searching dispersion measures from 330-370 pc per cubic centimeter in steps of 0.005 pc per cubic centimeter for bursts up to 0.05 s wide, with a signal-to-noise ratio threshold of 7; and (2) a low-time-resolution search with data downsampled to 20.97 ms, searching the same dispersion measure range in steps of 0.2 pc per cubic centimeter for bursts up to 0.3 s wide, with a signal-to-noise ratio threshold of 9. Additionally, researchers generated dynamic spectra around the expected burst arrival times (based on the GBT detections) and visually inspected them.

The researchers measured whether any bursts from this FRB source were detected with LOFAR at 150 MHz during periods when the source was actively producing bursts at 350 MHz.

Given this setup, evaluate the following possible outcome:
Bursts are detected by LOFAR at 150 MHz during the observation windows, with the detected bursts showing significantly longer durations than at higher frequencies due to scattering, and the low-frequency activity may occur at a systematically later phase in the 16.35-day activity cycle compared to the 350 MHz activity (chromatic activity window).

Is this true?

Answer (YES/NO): NO